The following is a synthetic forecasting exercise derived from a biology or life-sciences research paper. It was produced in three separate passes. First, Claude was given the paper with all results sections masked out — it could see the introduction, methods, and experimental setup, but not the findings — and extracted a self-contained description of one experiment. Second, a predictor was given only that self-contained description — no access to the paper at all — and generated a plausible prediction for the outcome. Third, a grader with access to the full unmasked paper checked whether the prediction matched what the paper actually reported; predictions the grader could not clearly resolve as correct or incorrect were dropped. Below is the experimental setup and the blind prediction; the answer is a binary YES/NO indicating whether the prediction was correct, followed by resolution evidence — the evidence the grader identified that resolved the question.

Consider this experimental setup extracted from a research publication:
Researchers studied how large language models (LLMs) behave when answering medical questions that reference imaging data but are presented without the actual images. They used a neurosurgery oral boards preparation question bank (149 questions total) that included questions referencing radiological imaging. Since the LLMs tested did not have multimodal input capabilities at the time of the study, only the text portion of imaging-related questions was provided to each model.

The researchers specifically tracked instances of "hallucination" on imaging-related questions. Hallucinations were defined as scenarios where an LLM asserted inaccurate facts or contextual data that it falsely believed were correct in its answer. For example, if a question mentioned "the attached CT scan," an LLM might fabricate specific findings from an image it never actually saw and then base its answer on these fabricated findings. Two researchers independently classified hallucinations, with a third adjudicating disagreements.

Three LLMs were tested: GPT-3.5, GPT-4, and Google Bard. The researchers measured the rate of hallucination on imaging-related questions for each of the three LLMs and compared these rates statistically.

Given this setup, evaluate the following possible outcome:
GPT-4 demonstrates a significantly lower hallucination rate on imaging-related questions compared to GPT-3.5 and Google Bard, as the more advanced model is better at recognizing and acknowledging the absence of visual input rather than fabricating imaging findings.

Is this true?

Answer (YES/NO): YES